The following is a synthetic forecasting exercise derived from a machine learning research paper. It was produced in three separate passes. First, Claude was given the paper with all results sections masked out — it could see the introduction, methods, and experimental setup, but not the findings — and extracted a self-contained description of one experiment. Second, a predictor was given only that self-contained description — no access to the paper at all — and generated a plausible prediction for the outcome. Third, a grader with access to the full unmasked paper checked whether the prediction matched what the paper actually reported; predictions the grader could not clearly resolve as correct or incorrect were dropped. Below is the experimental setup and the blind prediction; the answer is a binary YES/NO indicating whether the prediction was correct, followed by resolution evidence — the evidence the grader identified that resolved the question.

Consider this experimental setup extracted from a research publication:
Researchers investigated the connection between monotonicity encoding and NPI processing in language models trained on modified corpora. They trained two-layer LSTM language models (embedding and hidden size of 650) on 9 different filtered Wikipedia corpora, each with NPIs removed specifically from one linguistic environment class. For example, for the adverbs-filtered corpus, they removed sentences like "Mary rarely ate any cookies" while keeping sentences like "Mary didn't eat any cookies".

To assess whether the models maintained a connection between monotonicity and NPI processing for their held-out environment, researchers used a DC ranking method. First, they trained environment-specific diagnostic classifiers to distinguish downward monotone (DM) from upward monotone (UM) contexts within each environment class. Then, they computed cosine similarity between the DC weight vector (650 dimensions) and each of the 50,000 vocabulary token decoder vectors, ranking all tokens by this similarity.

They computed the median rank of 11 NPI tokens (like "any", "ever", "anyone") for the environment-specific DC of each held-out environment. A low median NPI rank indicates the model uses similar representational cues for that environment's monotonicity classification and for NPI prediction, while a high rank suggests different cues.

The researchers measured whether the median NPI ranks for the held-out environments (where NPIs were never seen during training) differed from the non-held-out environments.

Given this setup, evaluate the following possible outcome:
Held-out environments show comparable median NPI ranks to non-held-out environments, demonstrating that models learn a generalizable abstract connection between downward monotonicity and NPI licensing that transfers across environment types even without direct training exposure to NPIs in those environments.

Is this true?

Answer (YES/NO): YES